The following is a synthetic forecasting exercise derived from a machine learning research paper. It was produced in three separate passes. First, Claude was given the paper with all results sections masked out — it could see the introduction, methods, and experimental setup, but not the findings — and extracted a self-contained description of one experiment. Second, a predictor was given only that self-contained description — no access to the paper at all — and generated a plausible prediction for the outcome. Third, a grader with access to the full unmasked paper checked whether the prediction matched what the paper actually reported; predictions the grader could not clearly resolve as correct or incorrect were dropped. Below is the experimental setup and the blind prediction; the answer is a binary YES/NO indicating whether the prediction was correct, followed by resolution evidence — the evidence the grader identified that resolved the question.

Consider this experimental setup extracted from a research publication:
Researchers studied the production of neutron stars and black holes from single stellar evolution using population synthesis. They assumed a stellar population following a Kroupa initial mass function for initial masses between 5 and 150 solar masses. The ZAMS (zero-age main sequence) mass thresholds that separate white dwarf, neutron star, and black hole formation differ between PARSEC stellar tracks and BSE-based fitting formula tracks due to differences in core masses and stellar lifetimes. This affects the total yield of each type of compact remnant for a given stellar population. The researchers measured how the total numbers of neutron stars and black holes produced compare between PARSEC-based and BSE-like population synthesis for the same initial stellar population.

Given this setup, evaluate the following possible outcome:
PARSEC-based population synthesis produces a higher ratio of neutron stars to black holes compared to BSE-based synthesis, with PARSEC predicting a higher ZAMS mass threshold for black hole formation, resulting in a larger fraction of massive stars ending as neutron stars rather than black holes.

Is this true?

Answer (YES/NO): NO